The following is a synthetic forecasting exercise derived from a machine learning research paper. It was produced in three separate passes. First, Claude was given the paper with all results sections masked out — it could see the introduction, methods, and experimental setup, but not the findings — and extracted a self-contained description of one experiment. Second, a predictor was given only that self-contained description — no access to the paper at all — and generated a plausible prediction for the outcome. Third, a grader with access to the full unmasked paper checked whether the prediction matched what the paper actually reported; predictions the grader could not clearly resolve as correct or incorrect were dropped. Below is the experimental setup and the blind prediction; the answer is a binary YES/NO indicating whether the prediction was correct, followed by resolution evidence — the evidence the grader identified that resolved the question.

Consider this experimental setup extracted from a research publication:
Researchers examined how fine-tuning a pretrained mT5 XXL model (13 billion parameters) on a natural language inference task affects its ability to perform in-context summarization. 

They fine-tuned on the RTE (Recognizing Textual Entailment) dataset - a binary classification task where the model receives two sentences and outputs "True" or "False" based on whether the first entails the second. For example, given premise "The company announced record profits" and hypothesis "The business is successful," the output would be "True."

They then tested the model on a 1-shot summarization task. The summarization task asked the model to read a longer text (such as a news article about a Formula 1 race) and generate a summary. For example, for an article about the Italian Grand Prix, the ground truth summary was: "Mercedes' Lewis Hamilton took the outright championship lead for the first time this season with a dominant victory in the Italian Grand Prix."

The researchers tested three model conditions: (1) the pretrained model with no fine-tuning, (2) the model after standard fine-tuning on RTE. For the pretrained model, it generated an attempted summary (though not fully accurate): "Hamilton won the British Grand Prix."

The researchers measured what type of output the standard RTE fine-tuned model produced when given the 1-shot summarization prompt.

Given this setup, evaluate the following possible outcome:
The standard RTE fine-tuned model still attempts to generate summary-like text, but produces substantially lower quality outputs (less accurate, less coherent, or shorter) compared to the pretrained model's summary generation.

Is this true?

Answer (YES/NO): NO